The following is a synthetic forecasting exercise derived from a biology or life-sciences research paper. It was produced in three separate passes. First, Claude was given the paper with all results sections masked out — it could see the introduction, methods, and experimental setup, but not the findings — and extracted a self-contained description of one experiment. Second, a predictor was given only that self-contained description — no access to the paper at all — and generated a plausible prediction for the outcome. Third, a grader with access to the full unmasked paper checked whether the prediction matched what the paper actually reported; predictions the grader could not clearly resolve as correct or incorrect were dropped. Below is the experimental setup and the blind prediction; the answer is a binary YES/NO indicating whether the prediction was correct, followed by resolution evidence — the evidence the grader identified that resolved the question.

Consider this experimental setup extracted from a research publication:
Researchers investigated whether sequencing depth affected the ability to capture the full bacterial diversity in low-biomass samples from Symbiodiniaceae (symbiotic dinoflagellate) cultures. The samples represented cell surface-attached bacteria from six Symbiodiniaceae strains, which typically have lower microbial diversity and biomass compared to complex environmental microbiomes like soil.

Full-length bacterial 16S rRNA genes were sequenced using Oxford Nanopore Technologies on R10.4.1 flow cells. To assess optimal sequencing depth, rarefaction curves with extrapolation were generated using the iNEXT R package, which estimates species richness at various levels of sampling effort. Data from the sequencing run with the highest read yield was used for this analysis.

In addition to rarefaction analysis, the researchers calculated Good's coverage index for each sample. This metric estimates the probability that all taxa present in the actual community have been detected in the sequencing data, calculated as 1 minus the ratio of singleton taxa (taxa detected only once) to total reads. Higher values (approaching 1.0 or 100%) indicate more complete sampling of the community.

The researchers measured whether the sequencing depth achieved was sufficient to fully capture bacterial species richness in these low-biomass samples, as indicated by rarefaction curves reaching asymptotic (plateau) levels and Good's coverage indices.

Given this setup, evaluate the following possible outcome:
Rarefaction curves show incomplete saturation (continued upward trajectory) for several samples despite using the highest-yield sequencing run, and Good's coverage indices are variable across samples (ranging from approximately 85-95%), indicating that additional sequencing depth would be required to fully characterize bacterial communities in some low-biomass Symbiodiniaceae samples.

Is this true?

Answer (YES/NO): NO